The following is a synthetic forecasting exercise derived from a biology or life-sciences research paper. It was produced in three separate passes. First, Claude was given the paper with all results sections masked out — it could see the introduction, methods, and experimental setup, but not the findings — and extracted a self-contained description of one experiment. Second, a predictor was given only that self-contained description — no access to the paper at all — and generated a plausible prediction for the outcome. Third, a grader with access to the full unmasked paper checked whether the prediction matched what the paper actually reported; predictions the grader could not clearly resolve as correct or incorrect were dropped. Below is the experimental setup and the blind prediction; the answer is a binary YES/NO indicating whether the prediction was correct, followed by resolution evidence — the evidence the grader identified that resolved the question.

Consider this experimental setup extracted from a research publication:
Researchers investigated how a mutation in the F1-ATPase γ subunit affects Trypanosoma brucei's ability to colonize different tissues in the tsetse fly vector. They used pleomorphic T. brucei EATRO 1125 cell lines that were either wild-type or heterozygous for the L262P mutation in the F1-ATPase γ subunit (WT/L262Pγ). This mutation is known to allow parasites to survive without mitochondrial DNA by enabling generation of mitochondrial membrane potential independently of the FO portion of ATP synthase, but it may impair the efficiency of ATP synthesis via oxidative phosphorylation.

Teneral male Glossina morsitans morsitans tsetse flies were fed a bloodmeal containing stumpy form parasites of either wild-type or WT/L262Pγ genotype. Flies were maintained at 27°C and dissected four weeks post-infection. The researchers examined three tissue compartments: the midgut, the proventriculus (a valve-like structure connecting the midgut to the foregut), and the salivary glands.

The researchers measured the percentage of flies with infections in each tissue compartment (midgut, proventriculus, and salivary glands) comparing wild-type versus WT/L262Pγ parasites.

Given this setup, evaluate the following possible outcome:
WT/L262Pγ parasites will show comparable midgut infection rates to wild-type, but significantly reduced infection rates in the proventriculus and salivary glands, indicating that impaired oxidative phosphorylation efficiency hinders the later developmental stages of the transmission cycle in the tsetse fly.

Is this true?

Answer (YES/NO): NO